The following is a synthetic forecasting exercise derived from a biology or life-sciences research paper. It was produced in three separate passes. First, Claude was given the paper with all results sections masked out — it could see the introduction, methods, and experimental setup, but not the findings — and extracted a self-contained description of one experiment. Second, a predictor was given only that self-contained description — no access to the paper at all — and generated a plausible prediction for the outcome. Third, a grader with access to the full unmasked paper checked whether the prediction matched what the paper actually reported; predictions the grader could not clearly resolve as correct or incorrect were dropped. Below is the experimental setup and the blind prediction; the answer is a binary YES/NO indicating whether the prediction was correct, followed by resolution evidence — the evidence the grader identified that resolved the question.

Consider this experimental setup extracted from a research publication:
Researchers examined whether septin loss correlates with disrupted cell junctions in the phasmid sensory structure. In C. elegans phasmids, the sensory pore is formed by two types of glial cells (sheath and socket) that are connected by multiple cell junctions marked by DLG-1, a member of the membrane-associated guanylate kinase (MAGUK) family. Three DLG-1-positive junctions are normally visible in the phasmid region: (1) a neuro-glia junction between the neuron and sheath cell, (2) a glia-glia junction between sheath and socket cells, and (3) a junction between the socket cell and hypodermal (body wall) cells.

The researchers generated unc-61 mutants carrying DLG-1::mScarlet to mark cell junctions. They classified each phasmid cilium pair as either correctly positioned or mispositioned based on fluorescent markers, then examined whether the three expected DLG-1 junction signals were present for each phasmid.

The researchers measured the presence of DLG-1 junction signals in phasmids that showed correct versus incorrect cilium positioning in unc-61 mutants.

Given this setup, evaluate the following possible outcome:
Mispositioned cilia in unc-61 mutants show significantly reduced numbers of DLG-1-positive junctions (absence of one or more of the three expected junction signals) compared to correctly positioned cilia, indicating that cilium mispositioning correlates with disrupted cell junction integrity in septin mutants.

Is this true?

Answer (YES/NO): YES